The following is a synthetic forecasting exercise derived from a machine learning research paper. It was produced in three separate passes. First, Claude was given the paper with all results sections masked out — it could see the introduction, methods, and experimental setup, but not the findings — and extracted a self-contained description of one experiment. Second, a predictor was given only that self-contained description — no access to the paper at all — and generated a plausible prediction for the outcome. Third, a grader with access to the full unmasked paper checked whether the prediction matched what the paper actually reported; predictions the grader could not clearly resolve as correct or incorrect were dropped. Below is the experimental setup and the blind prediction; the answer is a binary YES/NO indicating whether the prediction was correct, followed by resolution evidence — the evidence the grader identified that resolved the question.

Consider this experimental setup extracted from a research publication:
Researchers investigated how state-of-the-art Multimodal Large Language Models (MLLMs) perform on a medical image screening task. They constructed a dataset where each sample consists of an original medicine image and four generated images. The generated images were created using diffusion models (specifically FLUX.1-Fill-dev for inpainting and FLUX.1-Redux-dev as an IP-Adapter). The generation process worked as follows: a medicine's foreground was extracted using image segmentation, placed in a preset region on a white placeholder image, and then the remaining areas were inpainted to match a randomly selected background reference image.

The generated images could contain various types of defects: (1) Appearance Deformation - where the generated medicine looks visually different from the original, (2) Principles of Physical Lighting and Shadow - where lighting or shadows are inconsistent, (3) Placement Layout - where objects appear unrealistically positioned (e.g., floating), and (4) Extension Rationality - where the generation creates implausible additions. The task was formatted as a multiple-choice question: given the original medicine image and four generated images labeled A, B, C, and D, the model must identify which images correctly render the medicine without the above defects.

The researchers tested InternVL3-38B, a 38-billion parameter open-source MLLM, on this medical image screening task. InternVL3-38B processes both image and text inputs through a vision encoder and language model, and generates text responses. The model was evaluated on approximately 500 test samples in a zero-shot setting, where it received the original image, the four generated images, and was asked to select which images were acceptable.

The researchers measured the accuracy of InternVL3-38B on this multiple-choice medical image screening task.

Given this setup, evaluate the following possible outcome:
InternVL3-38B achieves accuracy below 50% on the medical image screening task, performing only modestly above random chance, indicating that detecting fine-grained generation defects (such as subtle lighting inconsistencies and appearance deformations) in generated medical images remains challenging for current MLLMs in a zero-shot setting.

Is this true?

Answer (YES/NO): YES